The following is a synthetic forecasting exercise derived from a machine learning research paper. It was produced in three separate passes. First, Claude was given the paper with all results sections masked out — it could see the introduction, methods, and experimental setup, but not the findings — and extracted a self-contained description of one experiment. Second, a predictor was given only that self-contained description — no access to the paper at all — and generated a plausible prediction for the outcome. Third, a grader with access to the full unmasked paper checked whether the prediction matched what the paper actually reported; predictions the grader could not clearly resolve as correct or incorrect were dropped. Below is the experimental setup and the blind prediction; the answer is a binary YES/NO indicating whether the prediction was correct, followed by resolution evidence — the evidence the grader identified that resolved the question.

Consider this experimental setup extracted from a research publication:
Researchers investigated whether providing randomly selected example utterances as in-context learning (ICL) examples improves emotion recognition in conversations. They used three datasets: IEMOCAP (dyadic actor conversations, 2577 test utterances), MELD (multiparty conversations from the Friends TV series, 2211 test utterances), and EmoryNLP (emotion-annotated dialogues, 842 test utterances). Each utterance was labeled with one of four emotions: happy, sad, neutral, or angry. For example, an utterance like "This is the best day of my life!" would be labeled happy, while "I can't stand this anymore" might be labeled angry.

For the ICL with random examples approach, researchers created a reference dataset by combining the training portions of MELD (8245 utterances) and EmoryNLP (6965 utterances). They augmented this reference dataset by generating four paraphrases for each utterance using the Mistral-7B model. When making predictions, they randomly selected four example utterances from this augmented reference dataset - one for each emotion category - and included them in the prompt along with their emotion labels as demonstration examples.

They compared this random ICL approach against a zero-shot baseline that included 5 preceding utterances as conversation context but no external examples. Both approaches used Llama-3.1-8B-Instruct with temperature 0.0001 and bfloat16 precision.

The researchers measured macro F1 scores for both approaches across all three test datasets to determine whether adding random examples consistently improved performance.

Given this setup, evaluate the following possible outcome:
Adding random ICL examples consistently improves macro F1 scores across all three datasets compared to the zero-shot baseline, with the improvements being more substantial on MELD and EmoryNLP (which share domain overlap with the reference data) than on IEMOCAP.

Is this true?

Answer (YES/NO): NO